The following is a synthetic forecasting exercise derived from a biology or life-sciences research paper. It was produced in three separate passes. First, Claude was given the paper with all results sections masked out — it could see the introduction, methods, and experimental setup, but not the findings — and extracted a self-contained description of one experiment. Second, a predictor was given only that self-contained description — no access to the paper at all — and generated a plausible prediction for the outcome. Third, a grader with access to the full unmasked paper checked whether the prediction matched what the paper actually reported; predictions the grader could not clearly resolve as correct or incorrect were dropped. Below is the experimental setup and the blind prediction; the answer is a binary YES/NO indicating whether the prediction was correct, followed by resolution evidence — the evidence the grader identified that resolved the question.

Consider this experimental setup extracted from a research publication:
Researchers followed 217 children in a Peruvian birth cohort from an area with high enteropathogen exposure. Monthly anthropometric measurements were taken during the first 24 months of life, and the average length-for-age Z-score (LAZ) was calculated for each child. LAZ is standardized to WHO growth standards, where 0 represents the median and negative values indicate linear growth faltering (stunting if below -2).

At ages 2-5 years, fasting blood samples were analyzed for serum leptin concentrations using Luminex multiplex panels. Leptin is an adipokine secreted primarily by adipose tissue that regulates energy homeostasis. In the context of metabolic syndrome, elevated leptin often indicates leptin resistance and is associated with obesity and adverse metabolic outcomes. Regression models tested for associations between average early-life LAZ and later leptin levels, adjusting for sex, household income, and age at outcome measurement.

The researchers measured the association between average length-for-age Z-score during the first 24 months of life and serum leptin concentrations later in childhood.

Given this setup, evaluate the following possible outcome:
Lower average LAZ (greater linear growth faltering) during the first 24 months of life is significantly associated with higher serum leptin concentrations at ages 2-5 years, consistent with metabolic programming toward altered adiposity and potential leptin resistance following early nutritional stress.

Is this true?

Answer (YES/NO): NO